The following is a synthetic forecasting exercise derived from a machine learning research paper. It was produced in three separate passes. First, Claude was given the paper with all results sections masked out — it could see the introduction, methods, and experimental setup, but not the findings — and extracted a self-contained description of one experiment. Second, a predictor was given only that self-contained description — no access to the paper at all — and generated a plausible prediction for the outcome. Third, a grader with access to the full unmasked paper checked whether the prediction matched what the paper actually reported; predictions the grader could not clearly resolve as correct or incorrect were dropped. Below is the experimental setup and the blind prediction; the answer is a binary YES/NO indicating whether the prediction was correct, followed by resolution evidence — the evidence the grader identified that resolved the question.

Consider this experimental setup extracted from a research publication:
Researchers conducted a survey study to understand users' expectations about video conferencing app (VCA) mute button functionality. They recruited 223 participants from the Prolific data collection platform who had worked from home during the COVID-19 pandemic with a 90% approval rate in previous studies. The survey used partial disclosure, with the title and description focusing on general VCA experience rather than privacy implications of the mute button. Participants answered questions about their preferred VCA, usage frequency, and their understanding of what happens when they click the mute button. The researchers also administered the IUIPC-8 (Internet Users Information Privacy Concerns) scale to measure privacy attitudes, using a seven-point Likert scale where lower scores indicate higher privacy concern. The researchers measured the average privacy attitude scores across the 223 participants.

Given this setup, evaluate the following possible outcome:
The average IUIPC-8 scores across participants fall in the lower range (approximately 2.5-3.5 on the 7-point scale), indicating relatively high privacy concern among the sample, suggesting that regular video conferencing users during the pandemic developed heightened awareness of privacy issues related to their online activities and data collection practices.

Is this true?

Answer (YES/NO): NO